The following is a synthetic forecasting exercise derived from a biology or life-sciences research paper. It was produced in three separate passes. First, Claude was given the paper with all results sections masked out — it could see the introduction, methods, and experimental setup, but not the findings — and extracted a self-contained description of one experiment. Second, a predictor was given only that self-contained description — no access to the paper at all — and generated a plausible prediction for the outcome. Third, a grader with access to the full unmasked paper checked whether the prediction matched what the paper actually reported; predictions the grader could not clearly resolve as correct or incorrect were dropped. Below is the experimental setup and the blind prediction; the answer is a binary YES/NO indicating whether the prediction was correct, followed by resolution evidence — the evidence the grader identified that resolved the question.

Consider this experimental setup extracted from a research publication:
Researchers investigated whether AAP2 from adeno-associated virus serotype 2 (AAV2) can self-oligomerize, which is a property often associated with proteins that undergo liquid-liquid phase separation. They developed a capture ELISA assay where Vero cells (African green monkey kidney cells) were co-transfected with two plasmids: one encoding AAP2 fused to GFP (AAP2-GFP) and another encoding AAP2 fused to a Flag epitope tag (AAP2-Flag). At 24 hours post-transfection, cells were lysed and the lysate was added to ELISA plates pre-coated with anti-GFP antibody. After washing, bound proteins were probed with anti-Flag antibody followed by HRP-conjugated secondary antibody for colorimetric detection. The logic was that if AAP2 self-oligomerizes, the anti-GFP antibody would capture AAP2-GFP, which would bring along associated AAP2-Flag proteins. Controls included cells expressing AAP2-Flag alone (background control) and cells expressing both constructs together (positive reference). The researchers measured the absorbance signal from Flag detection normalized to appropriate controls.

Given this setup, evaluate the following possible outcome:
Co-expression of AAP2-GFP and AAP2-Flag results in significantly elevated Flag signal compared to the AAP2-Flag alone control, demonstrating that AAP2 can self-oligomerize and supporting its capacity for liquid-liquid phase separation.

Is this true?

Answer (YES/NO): YES